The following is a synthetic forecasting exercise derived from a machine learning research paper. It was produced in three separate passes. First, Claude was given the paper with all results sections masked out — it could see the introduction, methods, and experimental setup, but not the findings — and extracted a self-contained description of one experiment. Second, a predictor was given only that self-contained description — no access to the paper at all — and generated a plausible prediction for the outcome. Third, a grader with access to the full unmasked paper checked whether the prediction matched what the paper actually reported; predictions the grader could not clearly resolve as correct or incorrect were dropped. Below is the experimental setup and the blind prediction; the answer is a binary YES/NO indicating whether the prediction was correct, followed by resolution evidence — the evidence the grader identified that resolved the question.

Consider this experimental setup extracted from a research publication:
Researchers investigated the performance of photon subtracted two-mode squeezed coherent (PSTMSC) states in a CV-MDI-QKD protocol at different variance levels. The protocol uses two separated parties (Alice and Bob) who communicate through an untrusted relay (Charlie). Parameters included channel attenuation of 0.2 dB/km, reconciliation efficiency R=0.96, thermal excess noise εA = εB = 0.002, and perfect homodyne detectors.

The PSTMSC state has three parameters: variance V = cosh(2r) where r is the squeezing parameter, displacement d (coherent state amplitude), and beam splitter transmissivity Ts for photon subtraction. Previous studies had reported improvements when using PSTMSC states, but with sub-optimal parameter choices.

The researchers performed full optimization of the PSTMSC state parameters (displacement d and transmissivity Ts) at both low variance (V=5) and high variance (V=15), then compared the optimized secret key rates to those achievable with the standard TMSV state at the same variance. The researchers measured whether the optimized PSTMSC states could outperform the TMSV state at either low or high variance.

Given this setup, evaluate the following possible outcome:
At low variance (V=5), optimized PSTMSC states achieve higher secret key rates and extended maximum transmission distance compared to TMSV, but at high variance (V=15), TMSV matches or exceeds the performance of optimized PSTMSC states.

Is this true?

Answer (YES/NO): NO